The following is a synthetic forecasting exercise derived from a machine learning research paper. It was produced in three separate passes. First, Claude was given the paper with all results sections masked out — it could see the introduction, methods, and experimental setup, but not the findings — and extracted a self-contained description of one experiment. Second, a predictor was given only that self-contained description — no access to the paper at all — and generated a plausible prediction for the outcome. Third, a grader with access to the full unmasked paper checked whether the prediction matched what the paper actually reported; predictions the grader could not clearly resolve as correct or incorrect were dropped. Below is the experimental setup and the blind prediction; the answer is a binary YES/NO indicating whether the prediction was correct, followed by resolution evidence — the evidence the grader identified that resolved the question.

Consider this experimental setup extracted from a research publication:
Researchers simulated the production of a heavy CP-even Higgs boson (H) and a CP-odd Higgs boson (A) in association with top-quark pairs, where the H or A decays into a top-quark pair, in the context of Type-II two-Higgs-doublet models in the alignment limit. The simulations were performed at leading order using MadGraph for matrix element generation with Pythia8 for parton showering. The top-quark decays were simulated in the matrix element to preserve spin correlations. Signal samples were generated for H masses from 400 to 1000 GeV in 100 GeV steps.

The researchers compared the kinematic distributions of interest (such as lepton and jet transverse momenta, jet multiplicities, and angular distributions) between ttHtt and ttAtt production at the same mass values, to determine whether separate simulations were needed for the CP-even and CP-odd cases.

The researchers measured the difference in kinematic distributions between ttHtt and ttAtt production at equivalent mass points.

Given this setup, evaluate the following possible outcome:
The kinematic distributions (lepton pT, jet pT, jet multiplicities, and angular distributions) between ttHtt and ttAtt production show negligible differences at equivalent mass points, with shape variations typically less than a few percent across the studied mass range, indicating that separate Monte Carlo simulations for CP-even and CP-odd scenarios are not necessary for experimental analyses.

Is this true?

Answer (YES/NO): YES